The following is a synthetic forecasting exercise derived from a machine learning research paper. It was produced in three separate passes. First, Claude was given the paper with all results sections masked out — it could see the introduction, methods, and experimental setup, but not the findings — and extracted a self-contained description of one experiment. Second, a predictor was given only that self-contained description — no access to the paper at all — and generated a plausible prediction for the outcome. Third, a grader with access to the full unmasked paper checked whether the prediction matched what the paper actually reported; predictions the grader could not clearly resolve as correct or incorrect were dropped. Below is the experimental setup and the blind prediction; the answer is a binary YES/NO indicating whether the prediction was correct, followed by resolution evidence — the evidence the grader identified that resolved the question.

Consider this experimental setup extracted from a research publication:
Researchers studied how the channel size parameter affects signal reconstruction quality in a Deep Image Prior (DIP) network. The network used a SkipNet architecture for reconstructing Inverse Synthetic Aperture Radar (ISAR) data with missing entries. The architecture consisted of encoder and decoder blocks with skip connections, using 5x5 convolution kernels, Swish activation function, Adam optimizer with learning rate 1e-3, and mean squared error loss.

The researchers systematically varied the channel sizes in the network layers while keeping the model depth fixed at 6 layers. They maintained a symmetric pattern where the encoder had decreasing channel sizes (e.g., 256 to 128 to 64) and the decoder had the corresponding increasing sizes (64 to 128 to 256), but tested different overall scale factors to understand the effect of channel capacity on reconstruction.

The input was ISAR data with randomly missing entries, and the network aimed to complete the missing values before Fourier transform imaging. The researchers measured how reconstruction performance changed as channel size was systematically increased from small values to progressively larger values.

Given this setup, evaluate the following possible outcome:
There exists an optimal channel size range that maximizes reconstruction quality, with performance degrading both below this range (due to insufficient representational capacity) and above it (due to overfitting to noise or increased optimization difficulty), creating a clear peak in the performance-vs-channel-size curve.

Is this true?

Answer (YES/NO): YES